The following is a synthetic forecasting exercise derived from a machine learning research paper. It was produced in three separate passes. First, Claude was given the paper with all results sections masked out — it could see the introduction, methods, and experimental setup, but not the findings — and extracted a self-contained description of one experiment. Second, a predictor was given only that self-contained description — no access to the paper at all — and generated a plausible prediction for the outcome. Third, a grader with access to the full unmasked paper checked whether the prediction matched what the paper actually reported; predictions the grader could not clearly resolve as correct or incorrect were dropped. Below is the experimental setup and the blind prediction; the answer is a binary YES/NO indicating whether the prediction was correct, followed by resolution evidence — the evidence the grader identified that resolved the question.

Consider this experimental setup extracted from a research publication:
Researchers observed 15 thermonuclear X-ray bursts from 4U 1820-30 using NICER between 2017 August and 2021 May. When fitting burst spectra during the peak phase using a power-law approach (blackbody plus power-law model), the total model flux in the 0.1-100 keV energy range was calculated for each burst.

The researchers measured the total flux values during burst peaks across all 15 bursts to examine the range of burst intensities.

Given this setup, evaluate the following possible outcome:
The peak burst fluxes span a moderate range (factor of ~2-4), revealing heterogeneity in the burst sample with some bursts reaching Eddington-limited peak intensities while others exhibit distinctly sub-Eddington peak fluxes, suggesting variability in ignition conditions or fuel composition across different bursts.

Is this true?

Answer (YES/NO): NO